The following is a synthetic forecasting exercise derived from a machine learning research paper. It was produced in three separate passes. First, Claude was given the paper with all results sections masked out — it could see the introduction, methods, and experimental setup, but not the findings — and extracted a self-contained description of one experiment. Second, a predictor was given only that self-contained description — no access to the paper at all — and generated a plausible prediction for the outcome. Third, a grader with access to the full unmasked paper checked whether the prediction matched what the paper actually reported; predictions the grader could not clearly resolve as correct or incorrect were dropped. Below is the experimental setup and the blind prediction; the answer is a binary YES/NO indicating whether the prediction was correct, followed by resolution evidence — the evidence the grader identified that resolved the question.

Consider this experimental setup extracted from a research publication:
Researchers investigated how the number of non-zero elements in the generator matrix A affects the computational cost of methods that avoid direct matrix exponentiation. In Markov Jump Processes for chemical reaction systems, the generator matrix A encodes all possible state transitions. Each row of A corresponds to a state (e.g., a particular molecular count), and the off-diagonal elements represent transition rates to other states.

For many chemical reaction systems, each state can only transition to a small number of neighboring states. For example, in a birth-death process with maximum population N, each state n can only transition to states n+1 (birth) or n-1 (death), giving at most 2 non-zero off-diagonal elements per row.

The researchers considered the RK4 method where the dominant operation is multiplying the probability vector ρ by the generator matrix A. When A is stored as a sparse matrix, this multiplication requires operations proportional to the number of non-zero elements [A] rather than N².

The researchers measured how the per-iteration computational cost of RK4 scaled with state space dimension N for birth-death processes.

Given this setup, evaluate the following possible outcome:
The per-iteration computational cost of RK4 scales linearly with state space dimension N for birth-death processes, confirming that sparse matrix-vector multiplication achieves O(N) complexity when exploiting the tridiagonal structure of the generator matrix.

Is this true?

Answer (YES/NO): YES